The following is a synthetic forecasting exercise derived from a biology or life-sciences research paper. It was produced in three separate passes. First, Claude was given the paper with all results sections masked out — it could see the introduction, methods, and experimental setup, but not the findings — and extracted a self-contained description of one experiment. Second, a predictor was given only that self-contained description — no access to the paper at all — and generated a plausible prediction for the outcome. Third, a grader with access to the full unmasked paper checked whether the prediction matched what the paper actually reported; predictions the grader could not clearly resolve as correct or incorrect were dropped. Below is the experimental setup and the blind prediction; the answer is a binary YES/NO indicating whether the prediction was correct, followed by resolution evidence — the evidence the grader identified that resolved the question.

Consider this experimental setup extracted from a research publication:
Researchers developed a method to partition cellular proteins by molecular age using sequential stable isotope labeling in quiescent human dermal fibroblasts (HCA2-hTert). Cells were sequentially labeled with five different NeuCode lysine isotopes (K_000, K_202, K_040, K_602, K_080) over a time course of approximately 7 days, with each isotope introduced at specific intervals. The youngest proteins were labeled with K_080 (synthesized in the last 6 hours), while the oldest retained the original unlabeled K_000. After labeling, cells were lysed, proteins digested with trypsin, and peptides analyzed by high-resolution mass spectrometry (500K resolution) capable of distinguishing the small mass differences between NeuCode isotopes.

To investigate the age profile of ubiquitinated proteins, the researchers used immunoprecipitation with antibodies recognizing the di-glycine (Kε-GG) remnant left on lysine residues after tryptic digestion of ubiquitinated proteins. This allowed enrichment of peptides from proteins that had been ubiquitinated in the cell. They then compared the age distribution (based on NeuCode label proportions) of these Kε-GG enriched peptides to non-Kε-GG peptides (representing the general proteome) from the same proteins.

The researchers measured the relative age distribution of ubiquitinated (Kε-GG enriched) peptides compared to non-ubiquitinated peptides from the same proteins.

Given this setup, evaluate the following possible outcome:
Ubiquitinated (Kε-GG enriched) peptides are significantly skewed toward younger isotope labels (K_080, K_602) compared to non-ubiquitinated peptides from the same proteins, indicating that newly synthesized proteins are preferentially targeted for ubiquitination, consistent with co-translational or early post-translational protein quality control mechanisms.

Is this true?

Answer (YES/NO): YES